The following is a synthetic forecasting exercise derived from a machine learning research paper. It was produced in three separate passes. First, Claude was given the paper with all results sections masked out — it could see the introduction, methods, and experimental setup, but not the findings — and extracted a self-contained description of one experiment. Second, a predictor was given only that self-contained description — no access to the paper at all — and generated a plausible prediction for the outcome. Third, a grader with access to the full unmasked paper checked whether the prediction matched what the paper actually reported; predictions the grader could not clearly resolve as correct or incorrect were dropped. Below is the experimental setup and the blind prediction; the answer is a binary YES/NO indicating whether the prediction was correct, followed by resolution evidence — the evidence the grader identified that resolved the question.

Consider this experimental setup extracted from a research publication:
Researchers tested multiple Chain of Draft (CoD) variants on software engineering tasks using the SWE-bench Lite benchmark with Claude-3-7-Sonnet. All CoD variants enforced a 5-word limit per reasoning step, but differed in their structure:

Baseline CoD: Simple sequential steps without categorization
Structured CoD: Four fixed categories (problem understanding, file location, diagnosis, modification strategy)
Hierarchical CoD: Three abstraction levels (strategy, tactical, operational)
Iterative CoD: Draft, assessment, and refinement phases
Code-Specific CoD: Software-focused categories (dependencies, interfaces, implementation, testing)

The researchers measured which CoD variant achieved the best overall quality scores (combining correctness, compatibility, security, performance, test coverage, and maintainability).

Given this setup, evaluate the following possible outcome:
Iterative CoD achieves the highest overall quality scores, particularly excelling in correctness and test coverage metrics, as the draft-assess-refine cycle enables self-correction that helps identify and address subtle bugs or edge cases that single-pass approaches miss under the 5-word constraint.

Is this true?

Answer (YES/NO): YES